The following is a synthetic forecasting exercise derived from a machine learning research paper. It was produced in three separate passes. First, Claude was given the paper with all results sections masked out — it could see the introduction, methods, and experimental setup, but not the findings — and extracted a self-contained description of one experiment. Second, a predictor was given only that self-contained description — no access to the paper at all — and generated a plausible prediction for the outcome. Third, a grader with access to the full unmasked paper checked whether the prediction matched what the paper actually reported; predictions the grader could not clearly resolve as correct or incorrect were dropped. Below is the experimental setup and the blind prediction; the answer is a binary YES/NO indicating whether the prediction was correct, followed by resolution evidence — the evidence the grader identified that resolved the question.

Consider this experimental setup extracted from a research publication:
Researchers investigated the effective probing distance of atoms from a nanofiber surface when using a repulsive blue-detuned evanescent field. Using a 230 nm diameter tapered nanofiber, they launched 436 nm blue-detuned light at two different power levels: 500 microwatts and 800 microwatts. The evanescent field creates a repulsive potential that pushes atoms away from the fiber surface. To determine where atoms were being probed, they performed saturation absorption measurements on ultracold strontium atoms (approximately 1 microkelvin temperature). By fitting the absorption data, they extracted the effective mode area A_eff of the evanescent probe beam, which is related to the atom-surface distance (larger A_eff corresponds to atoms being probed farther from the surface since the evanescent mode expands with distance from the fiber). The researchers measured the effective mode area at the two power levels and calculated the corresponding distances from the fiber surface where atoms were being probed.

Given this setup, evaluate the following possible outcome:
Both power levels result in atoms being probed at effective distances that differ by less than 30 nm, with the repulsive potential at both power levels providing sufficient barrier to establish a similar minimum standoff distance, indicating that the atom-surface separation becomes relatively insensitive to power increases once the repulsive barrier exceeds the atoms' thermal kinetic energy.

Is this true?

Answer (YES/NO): NO